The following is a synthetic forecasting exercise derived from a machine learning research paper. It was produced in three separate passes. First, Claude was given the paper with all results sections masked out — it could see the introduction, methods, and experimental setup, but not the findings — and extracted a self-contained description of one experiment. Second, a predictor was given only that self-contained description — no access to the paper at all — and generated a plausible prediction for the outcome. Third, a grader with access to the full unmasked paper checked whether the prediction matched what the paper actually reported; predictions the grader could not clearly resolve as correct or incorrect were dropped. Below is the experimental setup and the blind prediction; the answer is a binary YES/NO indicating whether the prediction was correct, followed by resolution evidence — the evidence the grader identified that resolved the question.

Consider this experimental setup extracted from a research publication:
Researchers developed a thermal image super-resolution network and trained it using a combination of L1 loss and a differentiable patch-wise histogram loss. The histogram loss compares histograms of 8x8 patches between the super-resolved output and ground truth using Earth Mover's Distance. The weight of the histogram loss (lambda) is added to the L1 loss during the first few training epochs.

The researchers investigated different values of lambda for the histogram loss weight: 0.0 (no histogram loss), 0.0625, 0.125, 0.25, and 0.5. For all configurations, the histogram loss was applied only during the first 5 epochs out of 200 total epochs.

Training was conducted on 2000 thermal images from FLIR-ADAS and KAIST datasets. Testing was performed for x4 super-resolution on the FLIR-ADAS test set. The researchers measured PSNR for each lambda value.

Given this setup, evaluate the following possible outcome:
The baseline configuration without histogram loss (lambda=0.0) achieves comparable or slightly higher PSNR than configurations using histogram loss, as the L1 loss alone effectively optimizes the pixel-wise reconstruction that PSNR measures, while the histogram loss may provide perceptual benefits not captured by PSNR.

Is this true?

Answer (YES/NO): NO